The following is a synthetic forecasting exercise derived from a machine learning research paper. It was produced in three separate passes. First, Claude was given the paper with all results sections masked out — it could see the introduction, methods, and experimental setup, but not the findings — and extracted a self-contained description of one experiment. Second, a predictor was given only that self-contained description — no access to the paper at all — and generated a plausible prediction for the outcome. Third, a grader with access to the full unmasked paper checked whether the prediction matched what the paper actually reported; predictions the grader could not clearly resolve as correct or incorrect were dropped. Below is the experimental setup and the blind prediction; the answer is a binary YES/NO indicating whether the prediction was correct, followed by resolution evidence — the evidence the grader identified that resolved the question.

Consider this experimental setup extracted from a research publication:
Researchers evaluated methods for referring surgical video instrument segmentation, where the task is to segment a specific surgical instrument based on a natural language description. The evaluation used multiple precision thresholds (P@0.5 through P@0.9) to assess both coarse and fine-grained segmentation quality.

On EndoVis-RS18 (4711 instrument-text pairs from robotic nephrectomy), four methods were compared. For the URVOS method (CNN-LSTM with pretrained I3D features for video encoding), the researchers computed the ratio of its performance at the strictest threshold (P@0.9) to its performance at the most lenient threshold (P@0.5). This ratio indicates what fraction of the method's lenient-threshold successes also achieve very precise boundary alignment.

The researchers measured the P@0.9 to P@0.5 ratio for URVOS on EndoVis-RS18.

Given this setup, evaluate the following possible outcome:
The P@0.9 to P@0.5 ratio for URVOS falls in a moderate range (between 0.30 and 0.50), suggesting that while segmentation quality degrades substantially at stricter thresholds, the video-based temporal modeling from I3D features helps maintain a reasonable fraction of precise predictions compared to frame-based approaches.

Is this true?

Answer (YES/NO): YES